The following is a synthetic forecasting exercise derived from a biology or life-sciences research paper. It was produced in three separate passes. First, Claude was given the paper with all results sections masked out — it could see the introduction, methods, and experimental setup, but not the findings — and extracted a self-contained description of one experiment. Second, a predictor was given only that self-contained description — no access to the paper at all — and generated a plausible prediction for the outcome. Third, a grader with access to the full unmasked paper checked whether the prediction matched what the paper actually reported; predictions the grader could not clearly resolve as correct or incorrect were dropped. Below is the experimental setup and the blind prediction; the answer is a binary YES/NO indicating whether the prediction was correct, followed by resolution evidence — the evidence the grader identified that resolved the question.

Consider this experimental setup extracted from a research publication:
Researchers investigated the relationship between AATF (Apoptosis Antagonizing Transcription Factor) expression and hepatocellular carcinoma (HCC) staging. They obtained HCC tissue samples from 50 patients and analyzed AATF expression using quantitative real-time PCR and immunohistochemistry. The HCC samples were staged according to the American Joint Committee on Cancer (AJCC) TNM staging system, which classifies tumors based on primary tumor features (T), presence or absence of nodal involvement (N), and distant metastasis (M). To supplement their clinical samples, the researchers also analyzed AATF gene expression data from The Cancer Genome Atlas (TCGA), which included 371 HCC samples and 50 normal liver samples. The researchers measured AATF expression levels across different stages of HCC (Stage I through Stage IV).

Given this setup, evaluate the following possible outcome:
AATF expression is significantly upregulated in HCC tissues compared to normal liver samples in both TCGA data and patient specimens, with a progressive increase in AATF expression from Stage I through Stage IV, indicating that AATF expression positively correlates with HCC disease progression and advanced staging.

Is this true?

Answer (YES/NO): YES